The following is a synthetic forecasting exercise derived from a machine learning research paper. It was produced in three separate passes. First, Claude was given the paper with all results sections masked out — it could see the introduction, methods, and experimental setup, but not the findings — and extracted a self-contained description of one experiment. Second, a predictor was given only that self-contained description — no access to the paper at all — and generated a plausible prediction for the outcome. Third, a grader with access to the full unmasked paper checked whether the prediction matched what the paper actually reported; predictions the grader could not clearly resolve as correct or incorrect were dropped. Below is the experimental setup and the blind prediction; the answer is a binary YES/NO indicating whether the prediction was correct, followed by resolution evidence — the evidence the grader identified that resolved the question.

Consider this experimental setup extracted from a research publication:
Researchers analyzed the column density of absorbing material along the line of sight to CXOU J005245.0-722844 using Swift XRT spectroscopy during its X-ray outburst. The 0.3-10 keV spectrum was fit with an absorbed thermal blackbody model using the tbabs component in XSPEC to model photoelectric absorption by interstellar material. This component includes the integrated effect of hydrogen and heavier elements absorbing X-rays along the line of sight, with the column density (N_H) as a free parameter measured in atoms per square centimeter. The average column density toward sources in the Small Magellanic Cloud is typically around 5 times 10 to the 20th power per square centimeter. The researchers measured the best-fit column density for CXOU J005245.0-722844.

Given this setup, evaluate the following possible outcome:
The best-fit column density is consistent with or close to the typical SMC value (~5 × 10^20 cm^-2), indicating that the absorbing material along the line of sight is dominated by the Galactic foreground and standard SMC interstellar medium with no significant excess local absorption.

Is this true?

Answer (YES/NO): NO